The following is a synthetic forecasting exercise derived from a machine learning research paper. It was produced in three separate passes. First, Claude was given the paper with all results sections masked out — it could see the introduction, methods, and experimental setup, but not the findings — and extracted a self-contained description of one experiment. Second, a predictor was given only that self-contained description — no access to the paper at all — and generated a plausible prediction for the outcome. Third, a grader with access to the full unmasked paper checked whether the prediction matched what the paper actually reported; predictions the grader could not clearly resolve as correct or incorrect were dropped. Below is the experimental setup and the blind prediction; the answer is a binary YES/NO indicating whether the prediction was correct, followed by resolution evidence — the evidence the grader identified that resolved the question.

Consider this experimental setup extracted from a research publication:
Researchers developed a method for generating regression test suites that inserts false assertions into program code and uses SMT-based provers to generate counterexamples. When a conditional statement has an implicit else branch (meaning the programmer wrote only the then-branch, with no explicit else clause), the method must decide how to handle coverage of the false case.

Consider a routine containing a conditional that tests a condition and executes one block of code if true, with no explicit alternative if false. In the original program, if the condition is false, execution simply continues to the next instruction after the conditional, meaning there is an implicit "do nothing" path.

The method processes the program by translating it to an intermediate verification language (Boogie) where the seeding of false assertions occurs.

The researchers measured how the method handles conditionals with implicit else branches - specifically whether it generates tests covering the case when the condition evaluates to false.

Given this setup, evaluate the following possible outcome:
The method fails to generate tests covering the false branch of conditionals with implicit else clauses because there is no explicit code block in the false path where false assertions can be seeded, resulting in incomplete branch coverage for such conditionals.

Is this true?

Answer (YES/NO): NO